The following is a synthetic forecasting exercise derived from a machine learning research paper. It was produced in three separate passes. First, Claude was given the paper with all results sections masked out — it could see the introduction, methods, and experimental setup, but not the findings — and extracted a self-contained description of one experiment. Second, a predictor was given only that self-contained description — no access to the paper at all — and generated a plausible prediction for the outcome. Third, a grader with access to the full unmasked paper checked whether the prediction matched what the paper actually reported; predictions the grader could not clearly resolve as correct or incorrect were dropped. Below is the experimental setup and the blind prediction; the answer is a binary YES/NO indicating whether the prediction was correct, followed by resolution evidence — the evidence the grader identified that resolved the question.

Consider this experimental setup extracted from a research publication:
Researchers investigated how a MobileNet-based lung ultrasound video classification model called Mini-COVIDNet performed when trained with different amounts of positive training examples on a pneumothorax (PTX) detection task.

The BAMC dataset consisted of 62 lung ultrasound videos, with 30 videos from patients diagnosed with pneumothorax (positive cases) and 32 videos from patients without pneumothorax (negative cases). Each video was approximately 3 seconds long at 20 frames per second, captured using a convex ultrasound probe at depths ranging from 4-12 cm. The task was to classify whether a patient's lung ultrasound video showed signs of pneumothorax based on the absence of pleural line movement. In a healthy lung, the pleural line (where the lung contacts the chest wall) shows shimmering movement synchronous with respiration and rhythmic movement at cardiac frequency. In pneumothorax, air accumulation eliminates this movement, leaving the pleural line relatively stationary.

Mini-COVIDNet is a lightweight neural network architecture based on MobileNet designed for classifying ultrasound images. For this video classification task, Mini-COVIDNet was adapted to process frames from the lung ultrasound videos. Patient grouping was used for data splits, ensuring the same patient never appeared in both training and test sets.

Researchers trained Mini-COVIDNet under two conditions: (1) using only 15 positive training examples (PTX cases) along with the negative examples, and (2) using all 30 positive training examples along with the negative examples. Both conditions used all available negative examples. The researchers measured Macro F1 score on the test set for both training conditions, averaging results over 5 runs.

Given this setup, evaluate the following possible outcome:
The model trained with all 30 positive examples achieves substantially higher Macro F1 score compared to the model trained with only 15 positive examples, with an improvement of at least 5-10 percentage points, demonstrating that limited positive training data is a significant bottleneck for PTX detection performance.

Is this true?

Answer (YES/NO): YES